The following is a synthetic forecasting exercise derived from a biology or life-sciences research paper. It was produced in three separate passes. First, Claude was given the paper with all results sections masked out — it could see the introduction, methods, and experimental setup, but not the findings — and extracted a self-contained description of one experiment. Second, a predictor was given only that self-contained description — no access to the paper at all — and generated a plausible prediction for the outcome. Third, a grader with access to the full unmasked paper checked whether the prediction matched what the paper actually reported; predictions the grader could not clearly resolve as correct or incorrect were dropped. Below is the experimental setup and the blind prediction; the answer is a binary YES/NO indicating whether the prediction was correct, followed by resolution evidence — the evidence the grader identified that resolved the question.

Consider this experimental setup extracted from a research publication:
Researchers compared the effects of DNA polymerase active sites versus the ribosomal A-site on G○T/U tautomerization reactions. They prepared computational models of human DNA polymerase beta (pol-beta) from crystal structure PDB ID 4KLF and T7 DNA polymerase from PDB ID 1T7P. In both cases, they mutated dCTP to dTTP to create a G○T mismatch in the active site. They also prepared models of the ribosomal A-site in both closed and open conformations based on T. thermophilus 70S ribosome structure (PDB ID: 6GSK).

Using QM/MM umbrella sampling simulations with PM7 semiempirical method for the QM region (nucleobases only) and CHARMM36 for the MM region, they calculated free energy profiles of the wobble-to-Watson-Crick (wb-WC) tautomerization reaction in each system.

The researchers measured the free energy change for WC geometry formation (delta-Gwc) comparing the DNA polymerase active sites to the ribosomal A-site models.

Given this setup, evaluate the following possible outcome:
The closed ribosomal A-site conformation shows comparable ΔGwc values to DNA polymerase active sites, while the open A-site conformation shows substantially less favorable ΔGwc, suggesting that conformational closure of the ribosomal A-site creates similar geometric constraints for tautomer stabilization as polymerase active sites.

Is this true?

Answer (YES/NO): NO